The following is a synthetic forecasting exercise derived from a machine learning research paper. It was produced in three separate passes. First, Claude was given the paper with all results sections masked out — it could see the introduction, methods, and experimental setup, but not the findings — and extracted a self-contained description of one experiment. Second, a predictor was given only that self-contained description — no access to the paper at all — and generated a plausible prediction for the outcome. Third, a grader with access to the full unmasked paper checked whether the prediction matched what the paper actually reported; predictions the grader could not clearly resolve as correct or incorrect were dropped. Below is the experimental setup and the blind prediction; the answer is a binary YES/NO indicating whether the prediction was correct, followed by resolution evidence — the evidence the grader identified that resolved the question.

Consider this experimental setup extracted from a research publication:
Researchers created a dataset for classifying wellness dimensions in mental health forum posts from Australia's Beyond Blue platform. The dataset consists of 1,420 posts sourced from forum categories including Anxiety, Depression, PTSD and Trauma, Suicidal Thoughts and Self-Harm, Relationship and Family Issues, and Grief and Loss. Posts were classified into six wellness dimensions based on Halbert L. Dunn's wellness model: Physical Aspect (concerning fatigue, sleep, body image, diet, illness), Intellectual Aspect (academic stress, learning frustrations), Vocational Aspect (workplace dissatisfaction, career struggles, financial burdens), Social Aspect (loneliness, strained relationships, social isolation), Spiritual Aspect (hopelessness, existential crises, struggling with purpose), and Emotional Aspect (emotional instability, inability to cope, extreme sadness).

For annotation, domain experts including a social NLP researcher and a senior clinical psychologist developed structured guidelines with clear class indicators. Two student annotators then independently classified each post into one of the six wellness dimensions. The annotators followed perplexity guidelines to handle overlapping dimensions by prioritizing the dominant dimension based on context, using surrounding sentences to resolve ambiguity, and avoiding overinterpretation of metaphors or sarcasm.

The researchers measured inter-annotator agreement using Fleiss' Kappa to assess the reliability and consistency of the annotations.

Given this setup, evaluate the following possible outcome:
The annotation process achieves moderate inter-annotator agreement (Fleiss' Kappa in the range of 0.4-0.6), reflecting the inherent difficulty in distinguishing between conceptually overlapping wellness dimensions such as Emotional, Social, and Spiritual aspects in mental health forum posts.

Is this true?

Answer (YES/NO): NO